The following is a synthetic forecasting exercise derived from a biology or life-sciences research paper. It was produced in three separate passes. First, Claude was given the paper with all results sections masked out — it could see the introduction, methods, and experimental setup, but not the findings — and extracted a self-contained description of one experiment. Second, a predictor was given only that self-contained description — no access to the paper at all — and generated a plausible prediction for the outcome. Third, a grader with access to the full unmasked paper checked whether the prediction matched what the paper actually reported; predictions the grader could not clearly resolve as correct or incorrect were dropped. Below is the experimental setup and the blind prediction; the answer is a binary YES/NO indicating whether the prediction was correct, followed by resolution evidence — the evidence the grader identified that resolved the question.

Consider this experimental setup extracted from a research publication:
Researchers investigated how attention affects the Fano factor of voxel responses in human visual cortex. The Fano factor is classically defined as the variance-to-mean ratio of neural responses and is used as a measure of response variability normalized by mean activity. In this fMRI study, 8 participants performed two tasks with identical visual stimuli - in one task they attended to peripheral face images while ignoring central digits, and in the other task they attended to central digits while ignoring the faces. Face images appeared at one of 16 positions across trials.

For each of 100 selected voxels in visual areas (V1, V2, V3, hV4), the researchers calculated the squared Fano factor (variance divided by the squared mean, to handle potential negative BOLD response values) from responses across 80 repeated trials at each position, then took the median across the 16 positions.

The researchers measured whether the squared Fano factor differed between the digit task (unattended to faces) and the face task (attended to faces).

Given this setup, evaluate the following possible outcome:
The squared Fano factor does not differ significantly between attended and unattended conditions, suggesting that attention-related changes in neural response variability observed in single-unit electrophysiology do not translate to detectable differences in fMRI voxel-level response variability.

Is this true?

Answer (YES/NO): NO